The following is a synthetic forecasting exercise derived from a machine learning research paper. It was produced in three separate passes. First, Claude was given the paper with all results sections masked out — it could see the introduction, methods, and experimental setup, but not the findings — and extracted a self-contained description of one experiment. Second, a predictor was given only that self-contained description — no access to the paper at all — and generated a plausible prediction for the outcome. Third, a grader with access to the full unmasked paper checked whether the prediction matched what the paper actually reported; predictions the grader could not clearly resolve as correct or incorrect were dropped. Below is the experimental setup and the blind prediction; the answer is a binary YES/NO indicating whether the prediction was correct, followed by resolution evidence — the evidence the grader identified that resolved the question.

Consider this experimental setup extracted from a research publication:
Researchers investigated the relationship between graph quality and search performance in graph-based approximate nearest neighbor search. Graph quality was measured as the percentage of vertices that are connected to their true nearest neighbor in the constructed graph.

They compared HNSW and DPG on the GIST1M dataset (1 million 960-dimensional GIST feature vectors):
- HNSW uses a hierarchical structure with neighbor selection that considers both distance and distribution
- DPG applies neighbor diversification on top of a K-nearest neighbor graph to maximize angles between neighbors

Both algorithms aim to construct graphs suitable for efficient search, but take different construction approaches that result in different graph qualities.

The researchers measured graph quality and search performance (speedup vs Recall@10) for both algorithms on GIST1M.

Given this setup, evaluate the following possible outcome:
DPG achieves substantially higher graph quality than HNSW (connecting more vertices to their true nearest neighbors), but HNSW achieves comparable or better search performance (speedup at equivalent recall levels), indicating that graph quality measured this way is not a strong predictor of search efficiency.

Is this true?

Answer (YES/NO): YES